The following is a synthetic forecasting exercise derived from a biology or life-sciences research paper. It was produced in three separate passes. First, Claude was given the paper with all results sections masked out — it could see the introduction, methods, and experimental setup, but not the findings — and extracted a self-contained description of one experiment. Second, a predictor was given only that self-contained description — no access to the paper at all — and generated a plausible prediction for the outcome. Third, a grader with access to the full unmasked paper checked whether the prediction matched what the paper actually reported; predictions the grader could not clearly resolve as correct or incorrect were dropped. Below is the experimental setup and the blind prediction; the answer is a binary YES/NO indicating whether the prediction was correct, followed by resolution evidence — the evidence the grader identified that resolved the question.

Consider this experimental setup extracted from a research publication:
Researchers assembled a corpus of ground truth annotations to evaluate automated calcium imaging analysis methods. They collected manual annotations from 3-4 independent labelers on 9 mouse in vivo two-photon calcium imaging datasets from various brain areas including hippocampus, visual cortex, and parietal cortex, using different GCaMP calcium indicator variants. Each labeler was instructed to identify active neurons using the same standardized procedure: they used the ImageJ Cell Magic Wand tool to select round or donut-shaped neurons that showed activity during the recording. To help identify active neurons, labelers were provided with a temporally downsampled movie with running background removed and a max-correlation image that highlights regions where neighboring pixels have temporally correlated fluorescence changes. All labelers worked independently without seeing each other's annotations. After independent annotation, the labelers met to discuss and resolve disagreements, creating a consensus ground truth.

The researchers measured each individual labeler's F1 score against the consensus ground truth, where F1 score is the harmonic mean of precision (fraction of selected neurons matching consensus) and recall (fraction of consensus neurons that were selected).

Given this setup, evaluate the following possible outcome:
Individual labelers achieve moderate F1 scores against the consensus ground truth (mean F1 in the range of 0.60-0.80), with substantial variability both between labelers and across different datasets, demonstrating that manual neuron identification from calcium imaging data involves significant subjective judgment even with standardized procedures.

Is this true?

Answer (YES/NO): NO